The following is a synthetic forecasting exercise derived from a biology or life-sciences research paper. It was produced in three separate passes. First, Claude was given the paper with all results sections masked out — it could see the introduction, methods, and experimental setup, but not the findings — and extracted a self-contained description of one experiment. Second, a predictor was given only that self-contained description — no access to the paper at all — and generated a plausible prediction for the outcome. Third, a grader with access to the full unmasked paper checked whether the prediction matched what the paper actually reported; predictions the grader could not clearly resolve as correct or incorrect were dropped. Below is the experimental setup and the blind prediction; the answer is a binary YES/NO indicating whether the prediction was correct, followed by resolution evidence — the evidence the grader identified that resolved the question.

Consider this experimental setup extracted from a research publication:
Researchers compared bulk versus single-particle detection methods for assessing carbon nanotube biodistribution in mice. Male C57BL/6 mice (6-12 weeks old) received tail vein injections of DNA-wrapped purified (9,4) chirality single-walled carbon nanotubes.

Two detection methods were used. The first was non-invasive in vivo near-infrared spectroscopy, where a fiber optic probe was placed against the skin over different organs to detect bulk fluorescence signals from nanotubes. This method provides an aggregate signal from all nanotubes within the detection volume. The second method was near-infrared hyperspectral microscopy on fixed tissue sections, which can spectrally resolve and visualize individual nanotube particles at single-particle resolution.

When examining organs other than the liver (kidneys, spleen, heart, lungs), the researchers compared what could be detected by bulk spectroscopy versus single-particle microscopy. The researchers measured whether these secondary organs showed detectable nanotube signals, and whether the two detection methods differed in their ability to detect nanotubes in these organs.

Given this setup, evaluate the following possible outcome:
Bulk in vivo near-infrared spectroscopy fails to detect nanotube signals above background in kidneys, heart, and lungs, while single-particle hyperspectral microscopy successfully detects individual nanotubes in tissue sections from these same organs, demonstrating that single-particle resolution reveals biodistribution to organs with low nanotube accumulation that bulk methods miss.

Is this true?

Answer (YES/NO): YES